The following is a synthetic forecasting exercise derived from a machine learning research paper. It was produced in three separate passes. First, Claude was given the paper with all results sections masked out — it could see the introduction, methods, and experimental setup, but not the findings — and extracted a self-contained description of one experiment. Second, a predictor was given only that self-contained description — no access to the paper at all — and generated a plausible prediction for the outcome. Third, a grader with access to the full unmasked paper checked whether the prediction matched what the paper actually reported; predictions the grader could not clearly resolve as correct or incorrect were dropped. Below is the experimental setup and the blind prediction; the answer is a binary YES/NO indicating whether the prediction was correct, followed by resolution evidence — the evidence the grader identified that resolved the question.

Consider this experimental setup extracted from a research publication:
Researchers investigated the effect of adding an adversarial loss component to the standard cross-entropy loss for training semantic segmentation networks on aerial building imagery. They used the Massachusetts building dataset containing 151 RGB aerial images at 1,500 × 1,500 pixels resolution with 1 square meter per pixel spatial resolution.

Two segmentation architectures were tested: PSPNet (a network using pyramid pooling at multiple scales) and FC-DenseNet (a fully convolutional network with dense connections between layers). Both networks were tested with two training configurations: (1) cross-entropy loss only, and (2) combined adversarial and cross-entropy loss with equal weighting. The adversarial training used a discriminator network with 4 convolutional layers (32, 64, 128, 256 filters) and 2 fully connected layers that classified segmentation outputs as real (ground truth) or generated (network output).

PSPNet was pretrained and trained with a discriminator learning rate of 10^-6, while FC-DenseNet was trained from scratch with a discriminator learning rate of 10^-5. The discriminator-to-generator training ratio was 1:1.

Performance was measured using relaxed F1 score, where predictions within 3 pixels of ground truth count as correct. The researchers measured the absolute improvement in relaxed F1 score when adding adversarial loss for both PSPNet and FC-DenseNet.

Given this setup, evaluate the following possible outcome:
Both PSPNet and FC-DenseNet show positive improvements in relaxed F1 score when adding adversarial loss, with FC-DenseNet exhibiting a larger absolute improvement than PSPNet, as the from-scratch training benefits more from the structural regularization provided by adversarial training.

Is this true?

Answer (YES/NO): NO